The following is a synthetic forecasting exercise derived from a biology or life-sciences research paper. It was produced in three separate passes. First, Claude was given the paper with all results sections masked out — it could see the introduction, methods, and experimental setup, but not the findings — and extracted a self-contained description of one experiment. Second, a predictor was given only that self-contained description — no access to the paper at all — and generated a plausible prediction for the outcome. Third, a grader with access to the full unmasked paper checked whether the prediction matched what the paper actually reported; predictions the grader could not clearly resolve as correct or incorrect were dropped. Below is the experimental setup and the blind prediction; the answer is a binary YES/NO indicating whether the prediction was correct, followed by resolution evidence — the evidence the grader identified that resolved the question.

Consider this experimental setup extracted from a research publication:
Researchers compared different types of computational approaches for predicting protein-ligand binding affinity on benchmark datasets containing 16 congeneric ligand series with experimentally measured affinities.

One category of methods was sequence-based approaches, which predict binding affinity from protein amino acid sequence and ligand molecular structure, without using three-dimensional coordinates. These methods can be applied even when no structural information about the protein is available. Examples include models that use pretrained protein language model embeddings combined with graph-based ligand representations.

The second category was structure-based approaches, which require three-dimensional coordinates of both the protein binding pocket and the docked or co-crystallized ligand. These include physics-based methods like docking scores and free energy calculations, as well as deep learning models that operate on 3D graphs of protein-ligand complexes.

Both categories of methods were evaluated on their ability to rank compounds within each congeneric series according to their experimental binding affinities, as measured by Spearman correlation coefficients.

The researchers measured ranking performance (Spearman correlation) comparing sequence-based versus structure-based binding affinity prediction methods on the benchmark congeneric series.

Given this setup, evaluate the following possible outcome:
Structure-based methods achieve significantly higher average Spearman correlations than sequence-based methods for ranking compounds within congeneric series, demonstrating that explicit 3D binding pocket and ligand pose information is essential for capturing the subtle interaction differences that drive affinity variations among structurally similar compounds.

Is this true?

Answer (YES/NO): YES